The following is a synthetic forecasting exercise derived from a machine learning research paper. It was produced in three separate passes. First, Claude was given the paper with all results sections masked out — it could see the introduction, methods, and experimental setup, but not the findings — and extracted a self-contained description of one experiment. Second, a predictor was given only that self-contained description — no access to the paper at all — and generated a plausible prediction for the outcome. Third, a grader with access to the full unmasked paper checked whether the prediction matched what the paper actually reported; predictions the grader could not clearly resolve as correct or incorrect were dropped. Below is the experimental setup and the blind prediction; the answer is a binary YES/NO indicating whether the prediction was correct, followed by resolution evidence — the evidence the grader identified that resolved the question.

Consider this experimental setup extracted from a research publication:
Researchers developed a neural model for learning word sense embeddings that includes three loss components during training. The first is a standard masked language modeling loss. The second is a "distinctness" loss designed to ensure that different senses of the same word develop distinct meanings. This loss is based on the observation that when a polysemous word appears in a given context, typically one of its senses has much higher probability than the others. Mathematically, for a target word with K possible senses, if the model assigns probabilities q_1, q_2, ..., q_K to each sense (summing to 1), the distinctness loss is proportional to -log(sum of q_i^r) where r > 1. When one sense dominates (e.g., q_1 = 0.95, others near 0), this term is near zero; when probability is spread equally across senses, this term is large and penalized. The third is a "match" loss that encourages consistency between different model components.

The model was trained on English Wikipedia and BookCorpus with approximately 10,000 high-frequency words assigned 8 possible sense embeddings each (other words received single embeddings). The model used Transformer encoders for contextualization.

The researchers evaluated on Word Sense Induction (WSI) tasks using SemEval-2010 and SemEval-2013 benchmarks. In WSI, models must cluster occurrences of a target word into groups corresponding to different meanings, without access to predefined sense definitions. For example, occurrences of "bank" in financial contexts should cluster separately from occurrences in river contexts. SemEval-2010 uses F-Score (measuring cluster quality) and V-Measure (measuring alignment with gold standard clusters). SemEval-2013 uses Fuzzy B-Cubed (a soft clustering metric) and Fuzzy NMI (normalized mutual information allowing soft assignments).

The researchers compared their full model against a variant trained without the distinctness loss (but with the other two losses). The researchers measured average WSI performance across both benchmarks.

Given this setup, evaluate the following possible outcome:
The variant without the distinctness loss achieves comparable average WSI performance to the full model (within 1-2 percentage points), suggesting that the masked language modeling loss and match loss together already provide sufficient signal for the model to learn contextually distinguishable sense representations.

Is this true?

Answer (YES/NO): NO